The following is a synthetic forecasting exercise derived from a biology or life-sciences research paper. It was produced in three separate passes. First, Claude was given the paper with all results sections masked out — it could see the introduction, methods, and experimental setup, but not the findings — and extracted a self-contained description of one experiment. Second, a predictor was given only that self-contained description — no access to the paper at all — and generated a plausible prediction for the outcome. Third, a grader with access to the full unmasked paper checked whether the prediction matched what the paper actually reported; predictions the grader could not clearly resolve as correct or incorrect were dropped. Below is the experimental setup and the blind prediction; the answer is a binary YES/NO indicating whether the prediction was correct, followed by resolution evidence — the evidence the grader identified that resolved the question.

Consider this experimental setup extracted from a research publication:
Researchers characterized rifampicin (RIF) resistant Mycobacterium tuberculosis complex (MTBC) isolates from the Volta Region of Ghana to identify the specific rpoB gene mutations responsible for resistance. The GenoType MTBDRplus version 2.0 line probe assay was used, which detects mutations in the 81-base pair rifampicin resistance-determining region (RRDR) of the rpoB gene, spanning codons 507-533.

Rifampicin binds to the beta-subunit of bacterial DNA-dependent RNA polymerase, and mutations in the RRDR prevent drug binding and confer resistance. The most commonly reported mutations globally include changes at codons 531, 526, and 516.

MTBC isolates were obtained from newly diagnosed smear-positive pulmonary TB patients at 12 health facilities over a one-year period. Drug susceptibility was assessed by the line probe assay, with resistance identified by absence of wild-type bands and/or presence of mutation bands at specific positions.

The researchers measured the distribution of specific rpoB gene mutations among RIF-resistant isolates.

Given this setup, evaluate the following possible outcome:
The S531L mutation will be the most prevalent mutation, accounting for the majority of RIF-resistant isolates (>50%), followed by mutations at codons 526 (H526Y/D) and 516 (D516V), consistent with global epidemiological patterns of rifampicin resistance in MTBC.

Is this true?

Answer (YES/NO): NO